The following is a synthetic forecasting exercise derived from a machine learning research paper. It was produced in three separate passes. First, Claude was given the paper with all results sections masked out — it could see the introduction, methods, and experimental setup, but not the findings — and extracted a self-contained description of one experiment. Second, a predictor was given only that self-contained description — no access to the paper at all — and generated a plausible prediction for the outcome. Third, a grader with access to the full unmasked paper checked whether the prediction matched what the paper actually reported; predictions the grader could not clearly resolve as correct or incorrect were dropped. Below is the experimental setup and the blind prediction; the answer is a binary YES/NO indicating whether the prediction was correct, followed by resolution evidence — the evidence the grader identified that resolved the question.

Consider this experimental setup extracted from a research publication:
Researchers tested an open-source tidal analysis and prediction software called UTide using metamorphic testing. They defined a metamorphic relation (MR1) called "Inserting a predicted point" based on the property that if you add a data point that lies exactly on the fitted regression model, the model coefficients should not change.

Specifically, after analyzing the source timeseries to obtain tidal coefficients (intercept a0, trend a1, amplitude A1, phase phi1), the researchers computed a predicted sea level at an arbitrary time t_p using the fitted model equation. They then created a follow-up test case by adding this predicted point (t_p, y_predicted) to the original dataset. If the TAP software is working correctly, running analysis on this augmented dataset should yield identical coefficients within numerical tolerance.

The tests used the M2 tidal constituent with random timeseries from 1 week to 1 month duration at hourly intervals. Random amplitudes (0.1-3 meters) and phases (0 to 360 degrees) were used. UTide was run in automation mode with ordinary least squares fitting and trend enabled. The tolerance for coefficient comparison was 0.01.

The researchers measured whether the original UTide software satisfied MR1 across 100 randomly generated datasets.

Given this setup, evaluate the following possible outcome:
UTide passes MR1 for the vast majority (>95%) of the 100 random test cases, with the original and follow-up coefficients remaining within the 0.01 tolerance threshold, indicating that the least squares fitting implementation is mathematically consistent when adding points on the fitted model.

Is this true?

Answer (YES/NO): NO